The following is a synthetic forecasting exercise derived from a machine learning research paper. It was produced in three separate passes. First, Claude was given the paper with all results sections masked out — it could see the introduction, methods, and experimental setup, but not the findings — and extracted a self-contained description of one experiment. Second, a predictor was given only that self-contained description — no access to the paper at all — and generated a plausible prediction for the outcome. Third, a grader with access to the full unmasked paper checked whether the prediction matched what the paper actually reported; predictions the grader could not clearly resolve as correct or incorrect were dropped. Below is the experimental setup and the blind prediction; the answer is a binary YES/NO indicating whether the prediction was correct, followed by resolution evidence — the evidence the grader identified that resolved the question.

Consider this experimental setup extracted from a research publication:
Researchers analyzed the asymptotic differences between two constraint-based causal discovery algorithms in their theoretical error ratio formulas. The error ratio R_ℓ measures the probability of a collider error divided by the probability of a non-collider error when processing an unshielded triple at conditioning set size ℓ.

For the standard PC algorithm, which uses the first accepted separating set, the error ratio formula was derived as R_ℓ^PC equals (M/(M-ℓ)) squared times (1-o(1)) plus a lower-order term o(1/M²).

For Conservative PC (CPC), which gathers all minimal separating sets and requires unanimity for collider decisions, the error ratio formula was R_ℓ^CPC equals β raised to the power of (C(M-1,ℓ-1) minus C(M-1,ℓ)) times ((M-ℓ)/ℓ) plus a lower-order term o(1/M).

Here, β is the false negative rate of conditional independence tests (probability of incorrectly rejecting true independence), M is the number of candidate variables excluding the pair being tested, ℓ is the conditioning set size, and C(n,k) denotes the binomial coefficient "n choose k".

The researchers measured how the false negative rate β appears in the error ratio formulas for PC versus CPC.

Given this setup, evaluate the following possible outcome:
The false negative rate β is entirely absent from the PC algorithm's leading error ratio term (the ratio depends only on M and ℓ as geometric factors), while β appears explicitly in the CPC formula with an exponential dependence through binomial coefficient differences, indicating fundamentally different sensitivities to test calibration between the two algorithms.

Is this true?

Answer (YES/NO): YES